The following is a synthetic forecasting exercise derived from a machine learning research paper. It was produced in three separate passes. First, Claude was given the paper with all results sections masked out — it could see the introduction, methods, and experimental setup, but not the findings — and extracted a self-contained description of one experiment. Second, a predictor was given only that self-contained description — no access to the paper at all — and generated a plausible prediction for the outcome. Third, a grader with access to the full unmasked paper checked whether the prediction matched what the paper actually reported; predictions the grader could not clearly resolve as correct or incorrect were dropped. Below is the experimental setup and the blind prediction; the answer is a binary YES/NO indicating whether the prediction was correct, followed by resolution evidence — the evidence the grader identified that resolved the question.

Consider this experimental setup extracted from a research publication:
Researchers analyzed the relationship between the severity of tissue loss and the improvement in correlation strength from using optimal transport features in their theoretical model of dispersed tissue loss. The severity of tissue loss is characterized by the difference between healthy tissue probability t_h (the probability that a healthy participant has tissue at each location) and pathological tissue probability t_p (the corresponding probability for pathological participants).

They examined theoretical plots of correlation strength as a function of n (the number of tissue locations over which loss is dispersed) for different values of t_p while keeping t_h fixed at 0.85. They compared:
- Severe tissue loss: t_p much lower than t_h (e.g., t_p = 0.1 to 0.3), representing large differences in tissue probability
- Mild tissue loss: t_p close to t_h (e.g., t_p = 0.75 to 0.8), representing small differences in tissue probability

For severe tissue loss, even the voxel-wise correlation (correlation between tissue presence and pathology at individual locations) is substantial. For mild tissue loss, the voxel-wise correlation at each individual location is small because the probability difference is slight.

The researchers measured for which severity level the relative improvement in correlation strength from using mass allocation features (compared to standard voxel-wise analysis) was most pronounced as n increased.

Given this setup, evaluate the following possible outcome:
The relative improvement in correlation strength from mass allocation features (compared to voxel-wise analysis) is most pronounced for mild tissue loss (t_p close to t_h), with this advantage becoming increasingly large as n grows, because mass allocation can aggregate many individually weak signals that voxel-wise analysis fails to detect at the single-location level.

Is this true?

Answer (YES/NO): YES